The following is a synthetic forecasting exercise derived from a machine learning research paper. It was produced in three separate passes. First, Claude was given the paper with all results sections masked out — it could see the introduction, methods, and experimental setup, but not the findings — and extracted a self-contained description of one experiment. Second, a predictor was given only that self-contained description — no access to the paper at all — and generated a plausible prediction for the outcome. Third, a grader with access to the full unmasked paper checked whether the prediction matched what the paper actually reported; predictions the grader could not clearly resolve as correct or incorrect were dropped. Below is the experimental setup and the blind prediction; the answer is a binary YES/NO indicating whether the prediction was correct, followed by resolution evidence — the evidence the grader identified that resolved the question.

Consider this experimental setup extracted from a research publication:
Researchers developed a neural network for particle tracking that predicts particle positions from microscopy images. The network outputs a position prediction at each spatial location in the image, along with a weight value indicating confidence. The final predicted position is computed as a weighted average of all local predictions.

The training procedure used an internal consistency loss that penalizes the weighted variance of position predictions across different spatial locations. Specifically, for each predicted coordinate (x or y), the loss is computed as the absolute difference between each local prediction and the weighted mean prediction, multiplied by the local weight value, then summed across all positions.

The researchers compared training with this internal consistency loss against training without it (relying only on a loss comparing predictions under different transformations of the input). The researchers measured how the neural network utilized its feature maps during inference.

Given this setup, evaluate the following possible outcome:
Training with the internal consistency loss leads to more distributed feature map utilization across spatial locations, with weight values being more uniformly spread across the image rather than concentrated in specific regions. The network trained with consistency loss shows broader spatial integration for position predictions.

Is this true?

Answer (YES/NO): NO